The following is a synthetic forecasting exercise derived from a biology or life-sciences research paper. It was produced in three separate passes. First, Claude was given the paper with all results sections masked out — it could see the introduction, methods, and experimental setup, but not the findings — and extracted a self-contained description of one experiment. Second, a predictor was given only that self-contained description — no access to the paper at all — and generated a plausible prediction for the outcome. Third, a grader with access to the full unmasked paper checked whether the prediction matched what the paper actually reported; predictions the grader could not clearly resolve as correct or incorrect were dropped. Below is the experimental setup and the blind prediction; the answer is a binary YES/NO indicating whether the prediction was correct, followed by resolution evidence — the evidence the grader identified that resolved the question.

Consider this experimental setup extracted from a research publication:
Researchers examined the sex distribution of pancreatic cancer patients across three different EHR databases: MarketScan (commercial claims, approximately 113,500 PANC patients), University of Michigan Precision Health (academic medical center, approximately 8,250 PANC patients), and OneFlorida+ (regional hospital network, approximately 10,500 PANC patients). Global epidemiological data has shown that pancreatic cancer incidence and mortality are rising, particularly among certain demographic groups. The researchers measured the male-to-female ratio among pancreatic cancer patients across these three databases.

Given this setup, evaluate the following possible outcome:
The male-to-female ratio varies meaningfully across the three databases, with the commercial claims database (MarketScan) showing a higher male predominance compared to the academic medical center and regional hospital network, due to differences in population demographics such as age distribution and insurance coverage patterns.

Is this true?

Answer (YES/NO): NO